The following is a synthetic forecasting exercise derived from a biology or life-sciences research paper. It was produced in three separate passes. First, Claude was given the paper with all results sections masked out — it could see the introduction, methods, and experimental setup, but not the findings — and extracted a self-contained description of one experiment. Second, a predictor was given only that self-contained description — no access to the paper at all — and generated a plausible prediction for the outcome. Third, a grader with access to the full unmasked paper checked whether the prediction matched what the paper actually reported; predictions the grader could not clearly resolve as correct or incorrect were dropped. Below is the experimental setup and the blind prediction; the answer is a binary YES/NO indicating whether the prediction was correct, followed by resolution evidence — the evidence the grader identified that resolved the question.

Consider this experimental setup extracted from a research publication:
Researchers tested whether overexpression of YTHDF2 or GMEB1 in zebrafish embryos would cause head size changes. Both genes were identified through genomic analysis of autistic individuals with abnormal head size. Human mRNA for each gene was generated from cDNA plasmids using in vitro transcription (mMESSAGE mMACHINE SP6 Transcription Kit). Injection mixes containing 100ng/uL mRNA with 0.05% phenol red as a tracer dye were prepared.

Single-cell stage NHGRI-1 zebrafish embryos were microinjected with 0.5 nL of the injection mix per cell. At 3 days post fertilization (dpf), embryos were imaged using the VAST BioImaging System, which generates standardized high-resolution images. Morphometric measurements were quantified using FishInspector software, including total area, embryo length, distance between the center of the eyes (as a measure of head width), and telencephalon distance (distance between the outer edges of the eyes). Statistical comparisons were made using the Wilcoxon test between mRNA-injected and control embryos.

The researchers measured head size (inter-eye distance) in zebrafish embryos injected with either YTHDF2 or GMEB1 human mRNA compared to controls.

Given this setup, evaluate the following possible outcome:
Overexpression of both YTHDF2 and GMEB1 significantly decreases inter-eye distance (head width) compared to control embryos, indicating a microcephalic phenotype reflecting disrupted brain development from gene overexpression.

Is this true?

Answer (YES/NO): NO